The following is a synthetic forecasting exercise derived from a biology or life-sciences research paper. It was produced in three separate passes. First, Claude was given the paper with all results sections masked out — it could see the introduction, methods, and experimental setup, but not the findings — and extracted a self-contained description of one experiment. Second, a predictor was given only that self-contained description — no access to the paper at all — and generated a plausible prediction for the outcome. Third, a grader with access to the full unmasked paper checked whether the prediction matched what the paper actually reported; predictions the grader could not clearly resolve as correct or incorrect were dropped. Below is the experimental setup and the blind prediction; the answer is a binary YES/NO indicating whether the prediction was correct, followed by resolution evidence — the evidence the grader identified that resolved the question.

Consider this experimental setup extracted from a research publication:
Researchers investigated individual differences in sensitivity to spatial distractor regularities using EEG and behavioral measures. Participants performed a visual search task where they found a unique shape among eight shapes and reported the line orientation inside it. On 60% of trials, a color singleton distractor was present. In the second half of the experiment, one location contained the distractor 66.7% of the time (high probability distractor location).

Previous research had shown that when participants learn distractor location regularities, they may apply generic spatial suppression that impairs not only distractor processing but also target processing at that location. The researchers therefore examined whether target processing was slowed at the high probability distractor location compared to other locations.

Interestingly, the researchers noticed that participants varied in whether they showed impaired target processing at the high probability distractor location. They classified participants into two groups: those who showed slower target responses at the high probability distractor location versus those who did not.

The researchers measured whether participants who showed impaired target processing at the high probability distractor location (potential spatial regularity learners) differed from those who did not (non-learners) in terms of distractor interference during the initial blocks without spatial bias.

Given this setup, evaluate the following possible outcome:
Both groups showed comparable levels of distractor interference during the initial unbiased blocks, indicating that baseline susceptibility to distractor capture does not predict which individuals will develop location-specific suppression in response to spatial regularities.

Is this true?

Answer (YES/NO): NO